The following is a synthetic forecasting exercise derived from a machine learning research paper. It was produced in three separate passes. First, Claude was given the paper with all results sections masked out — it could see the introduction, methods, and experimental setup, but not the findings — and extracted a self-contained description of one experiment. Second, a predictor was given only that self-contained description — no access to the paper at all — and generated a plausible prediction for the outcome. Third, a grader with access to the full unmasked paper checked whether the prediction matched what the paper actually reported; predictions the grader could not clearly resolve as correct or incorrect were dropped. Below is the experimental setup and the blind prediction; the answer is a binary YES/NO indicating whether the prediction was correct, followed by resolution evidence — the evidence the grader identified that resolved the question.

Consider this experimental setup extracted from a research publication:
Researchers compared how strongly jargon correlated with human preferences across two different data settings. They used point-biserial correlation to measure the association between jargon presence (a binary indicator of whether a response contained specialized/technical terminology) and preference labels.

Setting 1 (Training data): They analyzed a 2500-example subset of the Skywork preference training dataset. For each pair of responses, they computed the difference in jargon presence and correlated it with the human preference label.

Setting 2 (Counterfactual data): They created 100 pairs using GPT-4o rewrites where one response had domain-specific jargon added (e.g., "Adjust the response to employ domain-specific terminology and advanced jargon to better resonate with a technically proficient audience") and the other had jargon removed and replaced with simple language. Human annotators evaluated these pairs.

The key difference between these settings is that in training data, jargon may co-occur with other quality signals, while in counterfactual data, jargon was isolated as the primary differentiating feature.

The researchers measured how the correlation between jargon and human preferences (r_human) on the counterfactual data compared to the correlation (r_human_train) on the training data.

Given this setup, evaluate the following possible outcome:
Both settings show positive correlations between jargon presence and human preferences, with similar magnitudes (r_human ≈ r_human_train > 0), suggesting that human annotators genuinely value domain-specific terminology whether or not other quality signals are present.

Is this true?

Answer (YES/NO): NO